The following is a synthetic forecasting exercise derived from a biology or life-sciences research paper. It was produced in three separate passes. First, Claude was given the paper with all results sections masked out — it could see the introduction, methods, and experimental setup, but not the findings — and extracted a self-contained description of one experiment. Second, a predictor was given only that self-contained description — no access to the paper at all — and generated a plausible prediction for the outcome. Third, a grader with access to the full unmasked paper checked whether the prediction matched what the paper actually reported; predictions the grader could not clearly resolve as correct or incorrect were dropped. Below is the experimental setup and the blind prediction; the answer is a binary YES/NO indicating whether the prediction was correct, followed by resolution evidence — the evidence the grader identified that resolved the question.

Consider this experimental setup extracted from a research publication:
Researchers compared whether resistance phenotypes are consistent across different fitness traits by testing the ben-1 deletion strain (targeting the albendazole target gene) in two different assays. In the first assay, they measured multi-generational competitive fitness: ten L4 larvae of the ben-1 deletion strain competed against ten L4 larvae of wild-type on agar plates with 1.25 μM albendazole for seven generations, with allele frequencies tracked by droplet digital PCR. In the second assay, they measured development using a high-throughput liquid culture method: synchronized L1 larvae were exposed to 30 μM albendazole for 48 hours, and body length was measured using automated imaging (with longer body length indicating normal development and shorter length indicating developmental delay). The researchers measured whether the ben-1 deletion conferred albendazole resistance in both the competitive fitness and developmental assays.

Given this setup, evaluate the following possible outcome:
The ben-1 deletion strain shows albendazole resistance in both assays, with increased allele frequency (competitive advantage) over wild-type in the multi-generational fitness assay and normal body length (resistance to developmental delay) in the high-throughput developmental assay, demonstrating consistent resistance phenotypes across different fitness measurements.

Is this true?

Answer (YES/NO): YES